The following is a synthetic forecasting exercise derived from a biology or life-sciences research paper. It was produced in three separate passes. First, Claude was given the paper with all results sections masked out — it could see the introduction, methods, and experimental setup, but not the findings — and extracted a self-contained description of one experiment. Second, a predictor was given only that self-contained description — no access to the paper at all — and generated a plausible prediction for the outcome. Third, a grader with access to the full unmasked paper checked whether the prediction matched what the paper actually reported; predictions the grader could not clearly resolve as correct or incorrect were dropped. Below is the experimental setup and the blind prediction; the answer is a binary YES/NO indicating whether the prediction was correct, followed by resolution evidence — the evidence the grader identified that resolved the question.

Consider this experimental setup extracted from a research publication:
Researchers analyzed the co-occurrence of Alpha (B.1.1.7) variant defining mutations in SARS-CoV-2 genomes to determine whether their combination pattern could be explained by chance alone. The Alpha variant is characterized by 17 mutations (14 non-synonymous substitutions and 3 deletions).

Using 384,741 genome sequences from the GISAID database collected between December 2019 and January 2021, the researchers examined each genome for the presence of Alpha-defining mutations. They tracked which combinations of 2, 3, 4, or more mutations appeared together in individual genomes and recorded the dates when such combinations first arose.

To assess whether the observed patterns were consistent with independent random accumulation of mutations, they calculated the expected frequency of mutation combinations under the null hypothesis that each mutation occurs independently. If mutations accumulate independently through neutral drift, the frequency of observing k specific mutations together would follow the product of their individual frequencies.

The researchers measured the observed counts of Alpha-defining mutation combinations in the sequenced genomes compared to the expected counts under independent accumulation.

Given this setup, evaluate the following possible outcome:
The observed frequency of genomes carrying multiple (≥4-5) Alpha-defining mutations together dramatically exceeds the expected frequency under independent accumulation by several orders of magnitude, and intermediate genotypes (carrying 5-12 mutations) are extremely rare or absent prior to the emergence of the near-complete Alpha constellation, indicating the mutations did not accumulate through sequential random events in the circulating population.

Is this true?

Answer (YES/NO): YES